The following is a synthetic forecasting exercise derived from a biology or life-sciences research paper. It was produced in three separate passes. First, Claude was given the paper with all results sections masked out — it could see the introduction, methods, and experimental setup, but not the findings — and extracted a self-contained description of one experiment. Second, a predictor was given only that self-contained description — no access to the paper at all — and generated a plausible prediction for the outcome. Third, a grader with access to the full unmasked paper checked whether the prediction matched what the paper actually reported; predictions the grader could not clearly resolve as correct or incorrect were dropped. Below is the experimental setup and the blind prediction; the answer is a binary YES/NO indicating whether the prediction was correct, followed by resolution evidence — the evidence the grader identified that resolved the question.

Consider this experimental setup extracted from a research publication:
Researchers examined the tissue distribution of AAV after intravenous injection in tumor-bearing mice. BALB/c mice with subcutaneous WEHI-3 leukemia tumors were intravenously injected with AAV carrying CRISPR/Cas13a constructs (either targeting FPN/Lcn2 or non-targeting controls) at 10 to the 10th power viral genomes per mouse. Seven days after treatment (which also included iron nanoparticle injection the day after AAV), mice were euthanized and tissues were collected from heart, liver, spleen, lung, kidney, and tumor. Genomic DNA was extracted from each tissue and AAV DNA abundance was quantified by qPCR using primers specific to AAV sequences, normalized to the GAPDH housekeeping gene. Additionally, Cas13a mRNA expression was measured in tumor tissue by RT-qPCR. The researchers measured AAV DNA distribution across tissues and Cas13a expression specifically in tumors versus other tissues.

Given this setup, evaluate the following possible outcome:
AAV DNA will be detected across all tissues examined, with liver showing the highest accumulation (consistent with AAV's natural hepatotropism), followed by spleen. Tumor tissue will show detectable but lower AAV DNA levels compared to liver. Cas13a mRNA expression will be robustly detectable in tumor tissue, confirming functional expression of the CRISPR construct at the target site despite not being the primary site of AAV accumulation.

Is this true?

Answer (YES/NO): NO